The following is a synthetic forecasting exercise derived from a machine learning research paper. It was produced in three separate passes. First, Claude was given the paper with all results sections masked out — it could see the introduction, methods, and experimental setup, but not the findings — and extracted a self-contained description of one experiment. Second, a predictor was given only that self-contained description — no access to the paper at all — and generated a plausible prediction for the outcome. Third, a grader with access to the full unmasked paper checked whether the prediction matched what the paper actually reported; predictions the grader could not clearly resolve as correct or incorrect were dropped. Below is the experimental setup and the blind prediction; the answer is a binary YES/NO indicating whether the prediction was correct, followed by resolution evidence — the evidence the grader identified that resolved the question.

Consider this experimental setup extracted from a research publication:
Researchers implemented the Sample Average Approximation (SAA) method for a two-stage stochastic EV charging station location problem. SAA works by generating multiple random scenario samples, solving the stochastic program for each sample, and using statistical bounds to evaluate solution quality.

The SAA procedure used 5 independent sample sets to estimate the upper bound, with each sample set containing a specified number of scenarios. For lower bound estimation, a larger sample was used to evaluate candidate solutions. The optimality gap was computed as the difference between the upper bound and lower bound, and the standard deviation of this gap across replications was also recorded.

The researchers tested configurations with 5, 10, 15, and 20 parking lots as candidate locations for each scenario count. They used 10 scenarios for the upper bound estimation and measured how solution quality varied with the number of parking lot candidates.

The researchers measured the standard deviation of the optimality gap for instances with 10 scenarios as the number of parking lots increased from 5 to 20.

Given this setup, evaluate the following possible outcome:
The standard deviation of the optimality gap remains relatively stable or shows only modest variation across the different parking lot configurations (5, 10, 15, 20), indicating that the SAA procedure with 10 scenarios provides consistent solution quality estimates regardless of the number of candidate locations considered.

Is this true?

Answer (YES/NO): NO